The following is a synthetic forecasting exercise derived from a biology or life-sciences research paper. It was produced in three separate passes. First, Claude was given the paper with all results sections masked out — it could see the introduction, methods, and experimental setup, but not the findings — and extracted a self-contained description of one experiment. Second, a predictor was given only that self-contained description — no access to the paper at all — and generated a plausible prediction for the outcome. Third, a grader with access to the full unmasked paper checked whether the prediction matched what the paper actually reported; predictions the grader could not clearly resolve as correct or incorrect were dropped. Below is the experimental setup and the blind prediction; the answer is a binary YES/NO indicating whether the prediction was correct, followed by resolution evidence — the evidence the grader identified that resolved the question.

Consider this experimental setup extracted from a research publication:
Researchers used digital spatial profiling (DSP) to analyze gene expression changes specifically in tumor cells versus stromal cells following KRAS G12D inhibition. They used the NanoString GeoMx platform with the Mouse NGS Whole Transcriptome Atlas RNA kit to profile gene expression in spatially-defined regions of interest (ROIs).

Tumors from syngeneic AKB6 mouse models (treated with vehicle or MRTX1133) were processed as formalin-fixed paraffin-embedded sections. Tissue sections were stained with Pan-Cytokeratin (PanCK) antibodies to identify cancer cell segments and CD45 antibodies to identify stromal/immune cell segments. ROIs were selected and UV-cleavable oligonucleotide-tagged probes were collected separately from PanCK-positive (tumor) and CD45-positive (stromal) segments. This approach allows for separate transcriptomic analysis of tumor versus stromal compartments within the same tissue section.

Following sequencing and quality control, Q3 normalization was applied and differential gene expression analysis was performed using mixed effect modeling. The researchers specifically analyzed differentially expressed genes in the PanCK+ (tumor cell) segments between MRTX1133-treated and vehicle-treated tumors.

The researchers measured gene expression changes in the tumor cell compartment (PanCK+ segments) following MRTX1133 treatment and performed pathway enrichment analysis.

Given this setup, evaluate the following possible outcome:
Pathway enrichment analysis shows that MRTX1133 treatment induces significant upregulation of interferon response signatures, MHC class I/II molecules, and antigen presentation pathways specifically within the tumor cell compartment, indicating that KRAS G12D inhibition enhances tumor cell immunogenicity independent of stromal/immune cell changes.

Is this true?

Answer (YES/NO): YES